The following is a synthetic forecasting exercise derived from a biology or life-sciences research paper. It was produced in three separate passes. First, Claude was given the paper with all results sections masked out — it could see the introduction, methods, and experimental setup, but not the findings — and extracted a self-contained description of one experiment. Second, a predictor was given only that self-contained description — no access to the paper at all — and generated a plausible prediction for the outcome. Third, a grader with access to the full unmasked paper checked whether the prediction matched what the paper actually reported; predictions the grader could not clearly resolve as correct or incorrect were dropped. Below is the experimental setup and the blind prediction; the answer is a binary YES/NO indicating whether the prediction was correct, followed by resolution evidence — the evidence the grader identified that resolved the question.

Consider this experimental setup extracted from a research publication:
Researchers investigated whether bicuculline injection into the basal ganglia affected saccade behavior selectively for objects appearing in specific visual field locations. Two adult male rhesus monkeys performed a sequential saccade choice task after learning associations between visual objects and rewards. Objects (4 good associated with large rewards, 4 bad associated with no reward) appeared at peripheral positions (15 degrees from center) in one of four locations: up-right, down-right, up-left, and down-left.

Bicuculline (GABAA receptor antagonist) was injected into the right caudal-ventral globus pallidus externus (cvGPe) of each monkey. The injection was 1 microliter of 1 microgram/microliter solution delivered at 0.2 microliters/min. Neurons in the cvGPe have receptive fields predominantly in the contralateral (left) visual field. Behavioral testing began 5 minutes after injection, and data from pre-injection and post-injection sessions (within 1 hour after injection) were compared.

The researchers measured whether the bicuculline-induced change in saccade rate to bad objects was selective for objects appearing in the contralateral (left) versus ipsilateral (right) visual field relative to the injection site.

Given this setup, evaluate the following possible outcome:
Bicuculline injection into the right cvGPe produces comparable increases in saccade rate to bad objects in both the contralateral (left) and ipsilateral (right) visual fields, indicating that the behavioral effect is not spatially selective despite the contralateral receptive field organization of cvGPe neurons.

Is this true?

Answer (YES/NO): NO